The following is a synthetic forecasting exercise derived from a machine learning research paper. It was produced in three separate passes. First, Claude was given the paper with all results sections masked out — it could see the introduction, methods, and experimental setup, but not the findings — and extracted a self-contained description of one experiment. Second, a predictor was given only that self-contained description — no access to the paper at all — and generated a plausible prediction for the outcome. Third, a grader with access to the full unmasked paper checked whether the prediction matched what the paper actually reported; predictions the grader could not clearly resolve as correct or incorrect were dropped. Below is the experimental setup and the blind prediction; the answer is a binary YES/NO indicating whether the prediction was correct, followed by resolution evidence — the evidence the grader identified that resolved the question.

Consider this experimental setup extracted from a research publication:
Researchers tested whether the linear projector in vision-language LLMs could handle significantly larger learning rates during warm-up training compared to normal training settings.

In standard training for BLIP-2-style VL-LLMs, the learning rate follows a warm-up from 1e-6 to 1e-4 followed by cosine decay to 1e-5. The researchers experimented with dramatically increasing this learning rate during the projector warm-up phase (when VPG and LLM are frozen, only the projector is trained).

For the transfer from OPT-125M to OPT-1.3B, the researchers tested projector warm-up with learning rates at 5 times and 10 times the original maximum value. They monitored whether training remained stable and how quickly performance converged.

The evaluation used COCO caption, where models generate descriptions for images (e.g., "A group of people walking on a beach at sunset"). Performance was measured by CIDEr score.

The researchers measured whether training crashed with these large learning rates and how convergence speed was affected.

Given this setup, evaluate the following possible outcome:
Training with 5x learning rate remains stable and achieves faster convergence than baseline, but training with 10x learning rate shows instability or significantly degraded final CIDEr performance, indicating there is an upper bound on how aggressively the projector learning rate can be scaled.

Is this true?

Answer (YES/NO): NO